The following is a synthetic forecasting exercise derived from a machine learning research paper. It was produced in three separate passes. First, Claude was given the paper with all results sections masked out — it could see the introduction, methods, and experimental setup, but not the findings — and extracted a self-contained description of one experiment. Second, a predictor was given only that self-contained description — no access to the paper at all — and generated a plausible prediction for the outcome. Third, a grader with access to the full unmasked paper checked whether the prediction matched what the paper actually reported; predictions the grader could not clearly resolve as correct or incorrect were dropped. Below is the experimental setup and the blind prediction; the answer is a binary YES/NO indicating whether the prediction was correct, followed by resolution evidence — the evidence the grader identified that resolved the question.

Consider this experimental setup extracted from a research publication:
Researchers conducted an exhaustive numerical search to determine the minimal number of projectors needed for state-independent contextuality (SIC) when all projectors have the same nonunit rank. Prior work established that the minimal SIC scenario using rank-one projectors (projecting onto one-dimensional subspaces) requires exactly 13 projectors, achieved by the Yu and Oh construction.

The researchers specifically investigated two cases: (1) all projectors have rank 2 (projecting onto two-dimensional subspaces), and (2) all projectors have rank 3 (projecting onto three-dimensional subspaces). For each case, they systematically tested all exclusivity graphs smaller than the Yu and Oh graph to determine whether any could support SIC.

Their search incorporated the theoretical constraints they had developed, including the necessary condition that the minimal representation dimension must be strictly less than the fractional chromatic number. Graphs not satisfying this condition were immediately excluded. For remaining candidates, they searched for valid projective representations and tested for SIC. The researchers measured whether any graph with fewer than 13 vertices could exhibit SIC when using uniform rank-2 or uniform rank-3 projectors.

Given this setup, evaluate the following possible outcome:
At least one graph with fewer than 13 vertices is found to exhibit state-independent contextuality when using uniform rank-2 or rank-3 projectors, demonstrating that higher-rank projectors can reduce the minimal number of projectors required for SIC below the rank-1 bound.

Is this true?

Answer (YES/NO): NO